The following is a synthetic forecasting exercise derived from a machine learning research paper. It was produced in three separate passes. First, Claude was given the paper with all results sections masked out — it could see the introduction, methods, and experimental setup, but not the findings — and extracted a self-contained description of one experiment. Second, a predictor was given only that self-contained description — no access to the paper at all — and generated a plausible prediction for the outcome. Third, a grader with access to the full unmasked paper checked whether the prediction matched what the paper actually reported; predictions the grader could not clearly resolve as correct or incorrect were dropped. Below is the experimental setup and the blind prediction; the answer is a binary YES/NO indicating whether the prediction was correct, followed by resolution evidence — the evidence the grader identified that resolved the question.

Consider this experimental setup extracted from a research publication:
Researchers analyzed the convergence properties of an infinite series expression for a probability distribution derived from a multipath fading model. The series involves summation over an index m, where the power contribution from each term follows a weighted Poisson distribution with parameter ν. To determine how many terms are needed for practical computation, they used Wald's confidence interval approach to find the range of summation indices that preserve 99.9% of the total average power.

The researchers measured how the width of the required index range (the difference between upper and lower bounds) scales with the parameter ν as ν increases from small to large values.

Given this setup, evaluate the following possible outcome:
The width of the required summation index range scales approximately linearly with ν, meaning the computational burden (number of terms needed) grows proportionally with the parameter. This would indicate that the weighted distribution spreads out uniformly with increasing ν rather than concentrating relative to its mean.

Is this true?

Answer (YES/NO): NO